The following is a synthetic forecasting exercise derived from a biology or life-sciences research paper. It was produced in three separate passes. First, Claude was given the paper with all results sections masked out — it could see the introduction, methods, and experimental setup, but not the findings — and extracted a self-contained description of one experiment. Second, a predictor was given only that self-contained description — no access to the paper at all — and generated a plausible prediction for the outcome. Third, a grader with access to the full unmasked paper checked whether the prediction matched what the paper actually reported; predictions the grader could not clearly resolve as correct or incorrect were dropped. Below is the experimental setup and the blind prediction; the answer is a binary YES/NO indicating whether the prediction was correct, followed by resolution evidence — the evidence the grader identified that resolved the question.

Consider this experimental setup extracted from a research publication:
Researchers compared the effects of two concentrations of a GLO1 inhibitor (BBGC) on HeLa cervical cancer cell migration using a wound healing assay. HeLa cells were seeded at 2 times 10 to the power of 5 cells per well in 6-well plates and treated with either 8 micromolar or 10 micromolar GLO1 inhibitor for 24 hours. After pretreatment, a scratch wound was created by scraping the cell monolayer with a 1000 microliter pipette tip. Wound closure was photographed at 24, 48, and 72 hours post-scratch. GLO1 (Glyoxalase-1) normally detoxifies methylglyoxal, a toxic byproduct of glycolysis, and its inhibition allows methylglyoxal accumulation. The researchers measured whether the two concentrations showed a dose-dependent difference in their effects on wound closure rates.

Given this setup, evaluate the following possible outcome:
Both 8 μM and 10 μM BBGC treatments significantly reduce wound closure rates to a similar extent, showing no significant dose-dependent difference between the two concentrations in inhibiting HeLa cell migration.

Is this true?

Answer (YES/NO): NO